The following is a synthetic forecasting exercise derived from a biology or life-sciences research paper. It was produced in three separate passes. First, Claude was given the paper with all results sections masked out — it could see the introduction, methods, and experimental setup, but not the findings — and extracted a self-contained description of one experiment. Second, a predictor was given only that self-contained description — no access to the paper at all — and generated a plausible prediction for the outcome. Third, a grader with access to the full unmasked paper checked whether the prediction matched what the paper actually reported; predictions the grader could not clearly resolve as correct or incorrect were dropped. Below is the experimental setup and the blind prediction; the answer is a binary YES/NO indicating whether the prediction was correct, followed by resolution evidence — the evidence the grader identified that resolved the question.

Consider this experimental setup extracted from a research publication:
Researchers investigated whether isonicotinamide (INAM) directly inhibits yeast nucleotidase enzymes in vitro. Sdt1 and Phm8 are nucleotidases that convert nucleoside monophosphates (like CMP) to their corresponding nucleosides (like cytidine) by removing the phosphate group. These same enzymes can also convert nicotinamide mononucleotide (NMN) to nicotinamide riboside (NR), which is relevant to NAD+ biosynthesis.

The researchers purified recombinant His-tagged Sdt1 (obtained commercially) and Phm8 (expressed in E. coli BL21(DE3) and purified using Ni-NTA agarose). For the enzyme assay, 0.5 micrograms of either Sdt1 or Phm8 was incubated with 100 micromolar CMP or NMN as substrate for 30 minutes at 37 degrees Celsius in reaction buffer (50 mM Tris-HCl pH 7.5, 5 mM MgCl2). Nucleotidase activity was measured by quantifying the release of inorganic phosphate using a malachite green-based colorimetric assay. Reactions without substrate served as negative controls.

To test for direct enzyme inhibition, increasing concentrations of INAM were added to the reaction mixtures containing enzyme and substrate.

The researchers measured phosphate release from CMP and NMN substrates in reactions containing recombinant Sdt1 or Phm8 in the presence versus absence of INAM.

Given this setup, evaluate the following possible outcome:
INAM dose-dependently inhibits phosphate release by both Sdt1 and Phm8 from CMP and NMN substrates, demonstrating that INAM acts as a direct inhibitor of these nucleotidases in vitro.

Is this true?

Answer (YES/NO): NO